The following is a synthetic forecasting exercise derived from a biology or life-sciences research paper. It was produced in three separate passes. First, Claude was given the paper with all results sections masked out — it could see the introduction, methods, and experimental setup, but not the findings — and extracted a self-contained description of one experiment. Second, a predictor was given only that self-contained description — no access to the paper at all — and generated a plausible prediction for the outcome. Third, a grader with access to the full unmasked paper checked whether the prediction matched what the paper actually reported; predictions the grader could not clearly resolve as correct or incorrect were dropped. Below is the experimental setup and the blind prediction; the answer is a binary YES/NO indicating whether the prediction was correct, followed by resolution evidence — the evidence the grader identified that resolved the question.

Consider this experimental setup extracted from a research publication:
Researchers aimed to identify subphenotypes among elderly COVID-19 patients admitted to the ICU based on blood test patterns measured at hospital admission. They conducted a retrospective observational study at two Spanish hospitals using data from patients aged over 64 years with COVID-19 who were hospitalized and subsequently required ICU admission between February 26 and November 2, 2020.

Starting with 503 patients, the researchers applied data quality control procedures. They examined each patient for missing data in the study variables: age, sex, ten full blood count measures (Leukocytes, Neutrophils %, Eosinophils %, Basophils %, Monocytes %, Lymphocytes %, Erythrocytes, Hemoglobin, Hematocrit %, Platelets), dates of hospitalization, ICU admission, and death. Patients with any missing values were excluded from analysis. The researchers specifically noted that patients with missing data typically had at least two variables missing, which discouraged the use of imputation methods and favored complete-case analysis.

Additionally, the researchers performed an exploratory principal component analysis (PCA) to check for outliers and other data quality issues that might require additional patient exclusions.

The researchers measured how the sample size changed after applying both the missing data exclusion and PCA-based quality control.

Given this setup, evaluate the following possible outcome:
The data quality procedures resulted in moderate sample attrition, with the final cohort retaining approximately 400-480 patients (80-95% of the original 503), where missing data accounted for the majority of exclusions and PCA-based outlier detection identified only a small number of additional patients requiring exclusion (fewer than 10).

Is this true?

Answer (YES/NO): NO